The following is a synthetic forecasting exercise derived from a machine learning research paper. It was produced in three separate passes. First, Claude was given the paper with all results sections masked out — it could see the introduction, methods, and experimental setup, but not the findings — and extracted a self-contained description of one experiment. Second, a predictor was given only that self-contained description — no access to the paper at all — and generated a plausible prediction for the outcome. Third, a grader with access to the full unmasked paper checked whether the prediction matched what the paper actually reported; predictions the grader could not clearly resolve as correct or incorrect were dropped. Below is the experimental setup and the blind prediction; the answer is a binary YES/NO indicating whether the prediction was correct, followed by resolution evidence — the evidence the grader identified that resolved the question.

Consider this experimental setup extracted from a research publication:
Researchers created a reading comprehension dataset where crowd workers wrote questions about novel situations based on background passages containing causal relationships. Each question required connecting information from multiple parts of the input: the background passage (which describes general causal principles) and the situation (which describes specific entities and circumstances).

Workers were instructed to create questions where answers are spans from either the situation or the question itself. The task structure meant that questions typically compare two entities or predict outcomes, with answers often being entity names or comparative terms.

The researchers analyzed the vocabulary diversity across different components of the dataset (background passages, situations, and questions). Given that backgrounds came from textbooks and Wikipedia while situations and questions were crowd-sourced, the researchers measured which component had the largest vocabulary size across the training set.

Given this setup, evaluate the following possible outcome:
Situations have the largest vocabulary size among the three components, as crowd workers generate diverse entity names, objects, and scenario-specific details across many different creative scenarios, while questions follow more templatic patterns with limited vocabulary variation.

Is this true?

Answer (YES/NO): NO